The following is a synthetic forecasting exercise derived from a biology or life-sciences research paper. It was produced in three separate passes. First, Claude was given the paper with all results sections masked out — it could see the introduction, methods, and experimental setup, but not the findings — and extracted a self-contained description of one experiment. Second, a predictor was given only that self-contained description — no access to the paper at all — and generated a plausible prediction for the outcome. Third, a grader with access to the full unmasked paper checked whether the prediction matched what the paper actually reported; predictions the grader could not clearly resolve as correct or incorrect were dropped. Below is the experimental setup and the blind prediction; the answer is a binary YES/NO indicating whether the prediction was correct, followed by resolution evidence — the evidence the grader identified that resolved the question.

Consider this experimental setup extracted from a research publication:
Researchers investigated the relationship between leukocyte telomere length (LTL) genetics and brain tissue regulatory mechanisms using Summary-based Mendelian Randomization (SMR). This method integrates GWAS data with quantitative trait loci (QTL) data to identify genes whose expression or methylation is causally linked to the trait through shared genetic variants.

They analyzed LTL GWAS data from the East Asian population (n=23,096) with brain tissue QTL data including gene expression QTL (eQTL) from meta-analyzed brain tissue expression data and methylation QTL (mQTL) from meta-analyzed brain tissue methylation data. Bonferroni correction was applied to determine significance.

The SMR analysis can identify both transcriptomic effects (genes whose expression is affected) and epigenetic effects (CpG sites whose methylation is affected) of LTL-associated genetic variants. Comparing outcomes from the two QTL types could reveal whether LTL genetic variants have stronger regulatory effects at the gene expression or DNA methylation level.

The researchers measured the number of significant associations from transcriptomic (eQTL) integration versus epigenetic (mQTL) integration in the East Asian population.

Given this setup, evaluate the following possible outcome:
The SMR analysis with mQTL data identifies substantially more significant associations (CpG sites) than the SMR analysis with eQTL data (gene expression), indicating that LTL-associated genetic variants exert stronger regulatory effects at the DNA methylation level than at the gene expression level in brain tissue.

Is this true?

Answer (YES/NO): YES